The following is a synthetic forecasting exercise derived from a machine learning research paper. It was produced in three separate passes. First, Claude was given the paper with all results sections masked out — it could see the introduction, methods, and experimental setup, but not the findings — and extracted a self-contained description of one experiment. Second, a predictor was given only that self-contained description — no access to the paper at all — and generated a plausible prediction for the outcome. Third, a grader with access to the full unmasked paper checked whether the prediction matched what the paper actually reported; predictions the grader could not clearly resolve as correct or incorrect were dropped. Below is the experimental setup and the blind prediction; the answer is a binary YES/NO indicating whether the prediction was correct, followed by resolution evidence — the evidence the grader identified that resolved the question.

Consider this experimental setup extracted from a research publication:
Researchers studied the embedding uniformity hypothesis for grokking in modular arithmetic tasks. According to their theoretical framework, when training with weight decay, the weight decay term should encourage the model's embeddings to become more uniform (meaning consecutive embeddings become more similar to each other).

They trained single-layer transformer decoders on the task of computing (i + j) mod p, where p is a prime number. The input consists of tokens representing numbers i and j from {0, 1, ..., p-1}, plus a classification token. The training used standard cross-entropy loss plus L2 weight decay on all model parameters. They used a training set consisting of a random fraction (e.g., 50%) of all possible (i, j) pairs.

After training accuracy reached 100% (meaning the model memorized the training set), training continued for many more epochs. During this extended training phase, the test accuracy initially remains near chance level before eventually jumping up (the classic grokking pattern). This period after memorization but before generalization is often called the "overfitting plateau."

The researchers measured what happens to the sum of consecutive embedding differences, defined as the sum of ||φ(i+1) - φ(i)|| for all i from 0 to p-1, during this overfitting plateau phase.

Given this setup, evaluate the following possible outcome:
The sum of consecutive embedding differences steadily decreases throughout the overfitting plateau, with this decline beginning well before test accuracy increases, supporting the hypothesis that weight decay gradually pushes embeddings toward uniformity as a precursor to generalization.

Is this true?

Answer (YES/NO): NO